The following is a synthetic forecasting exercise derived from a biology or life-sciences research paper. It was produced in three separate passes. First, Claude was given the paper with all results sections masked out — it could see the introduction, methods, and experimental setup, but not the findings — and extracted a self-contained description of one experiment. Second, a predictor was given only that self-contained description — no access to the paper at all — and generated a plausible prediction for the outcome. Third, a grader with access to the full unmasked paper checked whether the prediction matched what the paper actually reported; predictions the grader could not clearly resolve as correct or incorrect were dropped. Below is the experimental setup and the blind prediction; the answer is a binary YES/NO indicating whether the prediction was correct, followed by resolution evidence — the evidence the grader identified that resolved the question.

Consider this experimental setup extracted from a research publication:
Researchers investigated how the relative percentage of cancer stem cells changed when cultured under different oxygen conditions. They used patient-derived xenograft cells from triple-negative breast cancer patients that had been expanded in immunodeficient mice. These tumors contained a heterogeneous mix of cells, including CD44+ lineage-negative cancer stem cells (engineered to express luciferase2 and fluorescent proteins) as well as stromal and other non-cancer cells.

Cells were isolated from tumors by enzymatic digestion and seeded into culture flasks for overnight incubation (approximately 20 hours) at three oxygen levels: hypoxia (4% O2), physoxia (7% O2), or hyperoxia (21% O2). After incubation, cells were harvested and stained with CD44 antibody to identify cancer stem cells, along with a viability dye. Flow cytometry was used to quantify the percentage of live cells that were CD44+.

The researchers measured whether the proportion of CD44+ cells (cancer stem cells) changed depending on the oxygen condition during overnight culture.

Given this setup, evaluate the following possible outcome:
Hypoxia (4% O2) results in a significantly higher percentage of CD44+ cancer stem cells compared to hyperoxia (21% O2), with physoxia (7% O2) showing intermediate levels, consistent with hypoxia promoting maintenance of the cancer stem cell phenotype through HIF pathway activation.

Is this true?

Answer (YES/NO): NO